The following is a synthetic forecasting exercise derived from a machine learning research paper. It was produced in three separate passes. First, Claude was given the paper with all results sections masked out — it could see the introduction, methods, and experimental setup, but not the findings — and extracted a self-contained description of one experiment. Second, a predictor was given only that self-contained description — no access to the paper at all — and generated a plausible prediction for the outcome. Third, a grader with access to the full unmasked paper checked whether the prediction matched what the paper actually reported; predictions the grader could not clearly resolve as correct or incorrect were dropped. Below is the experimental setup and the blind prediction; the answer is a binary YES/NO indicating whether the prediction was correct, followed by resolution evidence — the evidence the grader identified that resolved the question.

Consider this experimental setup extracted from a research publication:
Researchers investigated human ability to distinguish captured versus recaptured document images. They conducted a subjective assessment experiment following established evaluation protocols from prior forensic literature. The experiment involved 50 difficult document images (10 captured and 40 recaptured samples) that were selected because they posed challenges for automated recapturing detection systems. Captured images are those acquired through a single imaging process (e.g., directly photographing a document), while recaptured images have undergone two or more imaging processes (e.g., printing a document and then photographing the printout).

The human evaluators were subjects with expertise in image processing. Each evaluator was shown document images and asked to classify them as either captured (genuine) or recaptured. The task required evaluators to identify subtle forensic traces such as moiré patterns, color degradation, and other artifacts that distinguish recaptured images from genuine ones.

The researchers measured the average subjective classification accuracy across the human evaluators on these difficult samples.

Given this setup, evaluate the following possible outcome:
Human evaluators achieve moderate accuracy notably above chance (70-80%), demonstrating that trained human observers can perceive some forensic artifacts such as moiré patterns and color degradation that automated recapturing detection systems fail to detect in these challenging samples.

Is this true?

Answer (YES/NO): NO